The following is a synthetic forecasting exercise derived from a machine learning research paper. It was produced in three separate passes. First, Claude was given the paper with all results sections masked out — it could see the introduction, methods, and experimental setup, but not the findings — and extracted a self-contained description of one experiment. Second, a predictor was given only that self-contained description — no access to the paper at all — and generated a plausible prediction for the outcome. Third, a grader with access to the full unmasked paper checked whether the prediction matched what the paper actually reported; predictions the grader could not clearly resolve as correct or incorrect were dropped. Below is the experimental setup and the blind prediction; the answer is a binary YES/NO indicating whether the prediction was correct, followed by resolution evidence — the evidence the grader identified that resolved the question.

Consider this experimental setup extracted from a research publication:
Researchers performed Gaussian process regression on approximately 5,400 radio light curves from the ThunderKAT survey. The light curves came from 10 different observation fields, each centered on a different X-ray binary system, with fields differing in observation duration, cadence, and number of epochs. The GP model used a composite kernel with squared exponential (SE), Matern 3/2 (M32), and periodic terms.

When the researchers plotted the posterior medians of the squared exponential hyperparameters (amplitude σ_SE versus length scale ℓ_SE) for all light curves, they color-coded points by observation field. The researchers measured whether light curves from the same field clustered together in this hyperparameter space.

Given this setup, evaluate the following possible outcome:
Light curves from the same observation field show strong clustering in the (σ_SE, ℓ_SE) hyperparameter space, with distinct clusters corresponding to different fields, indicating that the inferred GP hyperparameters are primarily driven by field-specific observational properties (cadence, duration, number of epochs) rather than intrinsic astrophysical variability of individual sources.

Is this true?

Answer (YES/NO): NO